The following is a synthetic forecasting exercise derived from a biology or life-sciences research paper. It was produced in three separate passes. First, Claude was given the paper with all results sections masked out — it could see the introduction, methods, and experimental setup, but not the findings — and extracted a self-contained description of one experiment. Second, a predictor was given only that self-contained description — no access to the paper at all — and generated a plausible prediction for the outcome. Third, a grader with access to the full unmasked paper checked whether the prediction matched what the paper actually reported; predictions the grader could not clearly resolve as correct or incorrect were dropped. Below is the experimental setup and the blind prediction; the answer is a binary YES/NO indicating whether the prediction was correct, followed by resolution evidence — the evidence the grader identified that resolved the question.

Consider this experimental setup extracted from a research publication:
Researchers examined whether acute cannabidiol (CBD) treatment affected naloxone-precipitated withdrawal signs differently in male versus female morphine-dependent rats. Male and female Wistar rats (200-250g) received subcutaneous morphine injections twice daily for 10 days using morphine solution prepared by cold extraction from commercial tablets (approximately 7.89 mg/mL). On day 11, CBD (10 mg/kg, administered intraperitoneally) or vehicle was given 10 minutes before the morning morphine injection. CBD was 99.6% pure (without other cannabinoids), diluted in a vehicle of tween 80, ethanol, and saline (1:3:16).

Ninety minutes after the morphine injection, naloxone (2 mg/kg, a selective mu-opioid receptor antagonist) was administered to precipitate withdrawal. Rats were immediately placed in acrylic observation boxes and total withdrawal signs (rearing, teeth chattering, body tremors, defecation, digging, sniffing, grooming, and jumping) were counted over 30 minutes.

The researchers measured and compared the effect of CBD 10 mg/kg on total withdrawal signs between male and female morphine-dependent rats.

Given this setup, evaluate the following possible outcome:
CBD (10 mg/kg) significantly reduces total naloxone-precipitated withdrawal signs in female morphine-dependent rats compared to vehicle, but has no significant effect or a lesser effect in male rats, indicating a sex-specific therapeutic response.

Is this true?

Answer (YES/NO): NO